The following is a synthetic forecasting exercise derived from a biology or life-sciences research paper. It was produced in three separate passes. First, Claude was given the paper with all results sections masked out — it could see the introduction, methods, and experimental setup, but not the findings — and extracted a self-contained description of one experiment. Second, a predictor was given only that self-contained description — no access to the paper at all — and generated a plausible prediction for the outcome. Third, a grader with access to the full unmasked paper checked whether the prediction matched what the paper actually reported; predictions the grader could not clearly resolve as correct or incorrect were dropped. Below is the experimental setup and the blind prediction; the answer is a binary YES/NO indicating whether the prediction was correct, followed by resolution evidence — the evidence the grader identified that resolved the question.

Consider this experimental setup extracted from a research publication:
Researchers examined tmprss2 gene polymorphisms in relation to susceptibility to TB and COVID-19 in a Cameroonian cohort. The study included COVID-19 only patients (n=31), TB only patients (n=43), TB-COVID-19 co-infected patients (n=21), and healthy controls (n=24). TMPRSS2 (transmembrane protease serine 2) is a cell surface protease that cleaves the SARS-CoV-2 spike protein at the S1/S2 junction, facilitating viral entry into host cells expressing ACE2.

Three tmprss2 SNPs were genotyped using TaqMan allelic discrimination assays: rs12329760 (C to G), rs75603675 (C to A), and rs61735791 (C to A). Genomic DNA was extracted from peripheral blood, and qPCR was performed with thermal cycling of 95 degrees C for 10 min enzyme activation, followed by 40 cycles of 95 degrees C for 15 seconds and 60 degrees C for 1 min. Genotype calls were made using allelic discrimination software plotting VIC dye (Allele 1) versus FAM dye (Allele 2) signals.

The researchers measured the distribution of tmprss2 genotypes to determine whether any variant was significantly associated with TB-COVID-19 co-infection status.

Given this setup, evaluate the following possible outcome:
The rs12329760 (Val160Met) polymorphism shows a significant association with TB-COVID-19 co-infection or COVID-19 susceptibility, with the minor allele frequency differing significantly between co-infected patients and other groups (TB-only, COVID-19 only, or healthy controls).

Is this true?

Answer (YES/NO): NO